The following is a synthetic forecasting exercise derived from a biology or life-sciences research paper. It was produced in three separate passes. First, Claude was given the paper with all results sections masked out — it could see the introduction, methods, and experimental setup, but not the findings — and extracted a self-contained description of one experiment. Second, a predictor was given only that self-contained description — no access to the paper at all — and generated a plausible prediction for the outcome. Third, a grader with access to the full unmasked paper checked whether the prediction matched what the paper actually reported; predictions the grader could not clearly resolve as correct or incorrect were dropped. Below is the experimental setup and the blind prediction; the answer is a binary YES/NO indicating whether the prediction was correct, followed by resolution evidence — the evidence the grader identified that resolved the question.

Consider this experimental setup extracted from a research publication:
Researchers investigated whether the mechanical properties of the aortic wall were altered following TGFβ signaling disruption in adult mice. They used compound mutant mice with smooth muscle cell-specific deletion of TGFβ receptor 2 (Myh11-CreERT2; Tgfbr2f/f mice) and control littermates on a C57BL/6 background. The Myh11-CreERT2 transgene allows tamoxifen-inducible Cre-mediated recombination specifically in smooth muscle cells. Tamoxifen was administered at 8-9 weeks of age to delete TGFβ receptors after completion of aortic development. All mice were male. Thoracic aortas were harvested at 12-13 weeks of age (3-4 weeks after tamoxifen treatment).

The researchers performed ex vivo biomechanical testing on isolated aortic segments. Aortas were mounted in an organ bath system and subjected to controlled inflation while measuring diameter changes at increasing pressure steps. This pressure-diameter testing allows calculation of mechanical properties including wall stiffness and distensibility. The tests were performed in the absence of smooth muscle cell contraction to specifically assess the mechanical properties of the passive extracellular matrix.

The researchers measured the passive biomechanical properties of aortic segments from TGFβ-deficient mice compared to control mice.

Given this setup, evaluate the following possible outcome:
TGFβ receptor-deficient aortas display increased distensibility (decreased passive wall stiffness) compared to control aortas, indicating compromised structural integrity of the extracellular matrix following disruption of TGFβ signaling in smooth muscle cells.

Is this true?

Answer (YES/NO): NO